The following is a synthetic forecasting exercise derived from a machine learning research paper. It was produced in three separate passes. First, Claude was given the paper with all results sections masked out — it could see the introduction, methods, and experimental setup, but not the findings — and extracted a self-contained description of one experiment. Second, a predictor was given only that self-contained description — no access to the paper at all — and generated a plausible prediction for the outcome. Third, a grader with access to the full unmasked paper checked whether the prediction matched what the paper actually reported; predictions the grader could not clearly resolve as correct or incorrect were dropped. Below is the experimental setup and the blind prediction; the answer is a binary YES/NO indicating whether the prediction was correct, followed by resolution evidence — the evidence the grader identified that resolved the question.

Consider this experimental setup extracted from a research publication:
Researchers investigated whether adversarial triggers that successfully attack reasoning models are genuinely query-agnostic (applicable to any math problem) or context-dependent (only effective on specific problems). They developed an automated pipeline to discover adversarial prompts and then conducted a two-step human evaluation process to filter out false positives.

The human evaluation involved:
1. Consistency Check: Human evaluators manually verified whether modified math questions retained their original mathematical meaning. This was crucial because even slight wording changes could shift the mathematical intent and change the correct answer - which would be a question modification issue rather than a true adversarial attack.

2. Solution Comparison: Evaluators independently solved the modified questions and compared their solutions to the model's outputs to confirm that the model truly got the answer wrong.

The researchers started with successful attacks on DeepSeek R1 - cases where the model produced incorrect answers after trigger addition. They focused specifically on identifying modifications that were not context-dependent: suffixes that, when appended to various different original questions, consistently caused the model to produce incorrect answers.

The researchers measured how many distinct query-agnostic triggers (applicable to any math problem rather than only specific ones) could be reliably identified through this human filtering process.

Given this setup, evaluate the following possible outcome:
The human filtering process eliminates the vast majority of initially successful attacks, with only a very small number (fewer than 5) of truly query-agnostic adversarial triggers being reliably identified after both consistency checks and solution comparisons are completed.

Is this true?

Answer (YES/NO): YES